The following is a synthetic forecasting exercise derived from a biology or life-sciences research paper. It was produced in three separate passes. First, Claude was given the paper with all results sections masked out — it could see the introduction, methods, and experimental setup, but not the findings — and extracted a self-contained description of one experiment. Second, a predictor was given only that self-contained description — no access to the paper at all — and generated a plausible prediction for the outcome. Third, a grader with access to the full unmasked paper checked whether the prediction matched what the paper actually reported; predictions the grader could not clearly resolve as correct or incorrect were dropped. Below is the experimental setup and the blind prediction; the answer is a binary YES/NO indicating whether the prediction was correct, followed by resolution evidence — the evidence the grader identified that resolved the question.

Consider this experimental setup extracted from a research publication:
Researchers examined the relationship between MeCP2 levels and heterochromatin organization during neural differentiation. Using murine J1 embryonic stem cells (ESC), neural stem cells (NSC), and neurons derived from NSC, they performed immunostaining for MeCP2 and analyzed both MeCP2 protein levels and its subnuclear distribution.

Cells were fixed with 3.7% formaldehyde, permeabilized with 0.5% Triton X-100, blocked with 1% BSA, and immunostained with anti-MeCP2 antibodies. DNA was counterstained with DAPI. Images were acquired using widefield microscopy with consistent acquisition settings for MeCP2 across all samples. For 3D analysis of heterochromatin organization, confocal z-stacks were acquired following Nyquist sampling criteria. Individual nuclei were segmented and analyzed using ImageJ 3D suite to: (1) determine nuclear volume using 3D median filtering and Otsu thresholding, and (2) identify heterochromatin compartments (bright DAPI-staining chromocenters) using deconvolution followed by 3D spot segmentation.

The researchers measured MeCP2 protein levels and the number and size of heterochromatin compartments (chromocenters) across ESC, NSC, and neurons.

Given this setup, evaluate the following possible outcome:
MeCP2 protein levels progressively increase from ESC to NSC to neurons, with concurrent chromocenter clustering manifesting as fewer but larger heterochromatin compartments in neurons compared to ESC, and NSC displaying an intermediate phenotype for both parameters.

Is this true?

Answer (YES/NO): NO